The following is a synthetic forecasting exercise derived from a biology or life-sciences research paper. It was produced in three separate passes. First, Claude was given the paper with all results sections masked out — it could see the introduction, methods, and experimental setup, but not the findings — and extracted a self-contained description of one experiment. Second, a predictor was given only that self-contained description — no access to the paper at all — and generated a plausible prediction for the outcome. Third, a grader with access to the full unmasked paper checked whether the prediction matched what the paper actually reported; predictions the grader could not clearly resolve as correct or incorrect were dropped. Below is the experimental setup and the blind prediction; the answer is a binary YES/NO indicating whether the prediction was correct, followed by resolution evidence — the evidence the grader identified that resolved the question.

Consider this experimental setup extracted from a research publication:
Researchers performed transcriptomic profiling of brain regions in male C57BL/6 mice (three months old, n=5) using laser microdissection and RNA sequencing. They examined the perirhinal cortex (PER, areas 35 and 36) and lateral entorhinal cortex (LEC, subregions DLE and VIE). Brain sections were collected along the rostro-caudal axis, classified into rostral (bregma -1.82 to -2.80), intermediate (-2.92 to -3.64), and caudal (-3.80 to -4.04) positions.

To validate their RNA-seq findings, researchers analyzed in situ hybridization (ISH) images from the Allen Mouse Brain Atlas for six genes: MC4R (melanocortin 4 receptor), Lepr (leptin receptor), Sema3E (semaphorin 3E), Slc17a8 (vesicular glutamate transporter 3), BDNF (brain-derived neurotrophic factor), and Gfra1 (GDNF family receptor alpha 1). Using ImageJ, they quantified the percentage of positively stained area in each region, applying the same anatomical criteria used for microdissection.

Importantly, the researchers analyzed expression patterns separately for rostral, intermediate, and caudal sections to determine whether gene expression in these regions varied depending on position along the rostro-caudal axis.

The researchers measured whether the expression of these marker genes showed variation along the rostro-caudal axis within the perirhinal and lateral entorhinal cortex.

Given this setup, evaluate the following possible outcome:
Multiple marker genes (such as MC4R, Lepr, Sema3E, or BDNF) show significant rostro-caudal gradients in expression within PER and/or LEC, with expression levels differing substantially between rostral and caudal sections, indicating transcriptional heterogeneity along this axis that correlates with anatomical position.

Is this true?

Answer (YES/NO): YES